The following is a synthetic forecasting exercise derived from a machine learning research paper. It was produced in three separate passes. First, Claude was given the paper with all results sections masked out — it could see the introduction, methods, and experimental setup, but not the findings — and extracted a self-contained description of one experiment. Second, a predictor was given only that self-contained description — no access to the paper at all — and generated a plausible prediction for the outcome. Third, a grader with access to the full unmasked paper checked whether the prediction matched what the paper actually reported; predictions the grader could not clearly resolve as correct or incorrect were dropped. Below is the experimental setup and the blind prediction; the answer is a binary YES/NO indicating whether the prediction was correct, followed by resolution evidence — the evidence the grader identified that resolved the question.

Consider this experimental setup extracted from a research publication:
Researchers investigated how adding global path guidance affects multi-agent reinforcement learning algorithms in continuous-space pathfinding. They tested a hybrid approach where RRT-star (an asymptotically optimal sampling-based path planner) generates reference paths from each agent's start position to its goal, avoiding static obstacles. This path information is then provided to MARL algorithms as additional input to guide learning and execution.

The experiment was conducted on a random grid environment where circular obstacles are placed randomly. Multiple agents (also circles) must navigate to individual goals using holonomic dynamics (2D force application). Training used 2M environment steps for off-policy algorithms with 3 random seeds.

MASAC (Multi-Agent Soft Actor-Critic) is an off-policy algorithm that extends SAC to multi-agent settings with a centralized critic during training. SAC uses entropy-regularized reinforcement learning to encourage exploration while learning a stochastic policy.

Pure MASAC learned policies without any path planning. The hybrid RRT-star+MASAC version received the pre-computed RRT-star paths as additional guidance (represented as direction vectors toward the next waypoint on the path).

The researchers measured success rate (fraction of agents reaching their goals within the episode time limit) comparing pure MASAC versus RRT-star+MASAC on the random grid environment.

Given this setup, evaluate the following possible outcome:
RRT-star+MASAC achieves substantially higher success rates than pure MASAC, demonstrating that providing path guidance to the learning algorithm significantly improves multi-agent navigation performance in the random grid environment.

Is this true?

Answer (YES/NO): NO